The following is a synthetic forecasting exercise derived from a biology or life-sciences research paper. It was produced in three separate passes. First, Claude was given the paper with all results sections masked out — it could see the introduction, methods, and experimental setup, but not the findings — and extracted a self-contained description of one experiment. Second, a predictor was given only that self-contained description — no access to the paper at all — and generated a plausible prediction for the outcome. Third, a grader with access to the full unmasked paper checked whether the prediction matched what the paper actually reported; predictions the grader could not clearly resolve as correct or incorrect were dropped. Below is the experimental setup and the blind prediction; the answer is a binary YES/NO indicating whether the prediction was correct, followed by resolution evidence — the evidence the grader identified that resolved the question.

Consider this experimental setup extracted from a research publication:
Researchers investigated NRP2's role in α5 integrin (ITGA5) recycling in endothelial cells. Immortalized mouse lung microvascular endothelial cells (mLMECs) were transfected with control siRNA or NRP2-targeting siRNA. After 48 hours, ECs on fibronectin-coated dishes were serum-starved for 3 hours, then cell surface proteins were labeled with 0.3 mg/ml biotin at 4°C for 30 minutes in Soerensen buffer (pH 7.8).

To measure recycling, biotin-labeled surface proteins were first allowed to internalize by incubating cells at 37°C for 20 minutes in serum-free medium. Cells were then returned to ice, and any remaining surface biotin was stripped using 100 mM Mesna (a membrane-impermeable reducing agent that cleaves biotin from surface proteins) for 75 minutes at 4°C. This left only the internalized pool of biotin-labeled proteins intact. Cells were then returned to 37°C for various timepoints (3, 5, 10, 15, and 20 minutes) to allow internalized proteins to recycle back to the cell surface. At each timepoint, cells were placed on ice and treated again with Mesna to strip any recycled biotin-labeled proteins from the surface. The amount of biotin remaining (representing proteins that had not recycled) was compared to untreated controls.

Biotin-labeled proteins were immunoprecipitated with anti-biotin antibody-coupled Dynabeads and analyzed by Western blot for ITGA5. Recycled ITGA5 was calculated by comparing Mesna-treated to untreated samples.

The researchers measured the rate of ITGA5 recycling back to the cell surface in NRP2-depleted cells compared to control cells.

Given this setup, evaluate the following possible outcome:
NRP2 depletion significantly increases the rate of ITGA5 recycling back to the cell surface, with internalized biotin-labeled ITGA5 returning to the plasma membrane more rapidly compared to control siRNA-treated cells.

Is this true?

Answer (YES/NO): NO